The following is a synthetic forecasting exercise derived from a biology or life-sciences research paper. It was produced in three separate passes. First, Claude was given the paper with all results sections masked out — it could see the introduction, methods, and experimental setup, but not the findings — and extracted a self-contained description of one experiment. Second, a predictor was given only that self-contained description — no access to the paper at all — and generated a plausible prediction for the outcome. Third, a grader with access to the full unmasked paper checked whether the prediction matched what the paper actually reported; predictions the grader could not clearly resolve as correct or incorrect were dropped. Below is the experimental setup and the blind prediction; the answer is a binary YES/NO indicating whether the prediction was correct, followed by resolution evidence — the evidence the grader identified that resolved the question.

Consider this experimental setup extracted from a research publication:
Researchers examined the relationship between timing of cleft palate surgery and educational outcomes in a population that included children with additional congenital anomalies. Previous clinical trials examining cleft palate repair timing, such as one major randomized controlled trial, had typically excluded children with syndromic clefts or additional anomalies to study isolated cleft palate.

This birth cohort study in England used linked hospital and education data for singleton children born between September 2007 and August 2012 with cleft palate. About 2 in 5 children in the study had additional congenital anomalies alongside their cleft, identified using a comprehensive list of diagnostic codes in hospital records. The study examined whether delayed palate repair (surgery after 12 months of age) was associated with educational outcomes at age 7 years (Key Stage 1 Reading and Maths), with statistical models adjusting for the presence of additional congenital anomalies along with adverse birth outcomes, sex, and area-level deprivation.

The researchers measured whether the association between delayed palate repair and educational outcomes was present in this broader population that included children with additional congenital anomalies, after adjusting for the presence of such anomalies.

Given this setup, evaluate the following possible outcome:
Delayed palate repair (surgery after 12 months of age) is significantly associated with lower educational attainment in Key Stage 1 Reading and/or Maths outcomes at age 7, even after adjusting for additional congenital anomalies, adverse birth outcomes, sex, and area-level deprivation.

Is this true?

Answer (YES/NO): YES